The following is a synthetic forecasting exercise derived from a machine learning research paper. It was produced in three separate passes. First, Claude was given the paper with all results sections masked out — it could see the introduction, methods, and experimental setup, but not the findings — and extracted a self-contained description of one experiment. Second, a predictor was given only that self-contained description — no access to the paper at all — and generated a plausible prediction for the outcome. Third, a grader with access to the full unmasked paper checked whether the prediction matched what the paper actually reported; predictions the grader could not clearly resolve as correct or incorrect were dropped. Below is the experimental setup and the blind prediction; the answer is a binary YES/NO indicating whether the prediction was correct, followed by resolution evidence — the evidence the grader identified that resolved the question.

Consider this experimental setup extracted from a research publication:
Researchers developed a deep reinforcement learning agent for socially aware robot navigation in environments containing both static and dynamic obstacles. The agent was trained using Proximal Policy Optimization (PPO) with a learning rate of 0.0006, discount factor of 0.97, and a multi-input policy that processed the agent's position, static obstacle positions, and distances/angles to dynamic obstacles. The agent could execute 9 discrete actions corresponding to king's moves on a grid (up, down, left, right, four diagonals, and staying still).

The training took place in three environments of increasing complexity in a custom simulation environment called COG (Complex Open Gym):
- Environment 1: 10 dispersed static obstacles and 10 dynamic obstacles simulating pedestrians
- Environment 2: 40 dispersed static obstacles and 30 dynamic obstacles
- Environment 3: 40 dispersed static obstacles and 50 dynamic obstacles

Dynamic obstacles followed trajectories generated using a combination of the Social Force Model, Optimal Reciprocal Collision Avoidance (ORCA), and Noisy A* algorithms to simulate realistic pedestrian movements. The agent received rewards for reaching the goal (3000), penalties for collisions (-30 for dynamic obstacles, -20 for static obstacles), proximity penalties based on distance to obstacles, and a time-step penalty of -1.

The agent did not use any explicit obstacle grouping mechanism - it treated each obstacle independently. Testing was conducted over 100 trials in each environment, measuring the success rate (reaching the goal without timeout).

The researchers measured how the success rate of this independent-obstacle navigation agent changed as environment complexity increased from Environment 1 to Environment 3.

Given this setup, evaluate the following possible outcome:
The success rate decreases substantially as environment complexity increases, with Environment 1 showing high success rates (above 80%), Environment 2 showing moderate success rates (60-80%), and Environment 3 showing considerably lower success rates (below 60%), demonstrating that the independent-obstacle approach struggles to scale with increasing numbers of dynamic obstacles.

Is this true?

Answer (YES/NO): NO